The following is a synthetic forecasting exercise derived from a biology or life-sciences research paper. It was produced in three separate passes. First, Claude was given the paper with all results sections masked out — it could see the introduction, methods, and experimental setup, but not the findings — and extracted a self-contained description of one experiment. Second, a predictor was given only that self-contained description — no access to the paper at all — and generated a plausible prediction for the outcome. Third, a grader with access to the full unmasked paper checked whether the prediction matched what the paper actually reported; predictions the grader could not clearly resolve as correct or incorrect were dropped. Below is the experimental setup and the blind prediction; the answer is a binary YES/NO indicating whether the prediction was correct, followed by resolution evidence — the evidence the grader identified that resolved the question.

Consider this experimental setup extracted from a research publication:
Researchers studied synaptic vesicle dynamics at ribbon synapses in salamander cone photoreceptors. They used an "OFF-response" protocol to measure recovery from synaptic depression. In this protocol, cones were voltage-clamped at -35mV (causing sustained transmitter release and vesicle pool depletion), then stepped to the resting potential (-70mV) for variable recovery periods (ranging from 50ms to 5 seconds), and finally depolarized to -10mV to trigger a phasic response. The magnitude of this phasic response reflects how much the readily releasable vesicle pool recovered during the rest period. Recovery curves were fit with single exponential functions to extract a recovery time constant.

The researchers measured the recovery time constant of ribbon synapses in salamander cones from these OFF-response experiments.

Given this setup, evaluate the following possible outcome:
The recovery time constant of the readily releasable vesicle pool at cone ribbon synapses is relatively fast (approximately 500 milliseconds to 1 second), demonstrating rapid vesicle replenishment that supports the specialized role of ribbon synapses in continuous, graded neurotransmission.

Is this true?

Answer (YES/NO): NO